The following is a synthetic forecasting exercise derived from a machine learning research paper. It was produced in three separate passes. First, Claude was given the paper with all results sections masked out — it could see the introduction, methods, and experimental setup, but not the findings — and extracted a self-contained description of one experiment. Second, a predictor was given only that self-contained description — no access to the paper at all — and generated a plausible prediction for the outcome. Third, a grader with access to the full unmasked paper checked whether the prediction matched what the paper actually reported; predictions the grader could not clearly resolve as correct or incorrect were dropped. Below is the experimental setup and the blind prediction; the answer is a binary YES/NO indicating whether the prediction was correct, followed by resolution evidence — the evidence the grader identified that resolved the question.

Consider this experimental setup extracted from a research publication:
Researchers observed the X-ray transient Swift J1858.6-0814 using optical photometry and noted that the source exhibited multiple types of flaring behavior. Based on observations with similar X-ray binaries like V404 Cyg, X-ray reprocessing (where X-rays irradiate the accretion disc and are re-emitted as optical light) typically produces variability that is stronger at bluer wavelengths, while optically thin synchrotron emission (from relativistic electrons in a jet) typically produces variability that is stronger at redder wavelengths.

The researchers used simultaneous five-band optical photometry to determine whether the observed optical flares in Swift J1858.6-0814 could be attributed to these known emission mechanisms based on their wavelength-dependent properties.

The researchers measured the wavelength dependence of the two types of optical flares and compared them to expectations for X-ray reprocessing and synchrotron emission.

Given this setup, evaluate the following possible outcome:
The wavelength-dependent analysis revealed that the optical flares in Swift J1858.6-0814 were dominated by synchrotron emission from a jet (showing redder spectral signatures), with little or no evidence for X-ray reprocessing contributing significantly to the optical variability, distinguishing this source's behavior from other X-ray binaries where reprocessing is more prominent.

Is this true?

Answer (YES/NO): NO